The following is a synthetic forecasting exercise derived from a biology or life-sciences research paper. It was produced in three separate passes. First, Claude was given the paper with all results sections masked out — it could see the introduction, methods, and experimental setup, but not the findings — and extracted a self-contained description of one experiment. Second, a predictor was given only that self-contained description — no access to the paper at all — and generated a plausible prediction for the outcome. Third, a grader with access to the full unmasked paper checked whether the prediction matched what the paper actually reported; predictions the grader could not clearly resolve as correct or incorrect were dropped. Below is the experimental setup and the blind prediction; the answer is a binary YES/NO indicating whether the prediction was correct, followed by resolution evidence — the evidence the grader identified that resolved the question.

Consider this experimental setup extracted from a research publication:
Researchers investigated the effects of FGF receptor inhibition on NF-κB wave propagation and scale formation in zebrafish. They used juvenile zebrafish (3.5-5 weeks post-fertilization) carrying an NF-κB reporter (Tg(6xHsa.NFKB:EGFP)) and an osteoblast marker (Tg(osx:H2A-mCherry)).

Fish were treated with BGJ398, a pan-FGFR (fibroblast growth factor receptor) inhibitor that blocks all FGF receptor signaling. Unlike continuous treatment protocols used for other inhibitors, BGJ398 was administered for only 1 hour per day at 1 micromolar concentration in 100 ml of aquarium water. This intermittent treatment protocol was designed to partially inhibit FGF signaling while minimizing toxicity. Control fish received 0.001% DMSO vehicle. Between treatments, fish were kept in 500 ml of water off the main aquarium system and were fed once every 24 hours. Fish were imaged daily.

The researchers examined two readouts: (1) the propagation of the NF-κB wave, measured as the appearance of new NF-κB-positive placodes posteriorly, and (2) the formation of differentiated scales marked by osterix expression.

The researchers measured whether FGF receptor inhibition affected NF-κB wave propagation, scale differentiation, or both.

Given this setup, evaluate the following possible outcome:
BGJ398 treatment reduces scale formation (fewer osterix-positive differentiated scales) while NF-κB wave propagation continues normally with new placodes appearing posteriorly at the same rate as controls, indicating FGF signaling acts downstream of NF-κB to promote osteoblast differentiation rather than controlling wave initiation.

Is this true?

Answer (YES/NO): NO